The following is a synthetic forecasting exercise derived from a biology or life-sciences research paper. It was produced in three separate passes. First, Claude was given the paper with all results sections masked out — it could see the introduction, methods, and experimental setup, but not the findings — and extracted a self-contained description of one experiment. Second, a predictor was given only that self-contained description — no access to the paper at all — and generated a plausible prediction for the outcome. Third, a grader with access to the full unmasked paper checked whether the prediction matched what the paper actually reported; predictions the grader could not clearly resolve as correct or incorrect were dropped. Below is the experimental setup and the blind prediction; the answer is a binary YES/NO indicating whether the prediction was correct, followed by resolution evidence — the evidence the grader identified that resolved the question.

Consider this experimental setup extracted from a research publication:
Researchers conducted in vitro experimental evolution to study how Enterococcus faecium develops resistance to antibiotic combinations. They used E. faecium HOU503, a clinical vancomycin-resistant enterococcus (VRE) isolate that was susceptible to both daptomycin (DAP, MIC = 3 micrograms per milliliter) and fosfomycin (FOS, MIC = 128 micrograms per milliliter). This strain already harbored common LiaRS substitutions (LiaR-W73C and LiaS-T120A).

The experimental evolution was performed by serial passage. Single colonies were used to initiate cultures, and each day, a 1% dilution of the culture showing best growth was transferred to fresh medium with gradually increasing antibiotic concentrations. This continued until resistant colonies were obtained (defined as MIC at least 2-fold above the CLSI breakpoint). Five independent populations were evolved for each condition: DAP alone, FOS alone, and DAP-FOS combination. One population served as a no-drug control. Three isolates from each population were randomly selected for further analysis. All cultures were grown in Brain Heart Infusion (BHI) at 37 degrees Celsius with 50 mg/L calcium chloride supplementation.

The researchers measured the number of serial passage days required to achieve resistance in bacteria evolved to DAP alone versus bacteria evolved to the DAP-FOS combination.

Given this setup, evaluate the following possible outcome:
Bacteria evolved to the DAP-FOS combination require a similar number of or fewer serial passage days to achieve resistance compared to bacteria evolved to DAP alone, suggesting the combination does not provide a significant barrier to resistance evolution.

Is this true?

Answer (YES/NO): NO